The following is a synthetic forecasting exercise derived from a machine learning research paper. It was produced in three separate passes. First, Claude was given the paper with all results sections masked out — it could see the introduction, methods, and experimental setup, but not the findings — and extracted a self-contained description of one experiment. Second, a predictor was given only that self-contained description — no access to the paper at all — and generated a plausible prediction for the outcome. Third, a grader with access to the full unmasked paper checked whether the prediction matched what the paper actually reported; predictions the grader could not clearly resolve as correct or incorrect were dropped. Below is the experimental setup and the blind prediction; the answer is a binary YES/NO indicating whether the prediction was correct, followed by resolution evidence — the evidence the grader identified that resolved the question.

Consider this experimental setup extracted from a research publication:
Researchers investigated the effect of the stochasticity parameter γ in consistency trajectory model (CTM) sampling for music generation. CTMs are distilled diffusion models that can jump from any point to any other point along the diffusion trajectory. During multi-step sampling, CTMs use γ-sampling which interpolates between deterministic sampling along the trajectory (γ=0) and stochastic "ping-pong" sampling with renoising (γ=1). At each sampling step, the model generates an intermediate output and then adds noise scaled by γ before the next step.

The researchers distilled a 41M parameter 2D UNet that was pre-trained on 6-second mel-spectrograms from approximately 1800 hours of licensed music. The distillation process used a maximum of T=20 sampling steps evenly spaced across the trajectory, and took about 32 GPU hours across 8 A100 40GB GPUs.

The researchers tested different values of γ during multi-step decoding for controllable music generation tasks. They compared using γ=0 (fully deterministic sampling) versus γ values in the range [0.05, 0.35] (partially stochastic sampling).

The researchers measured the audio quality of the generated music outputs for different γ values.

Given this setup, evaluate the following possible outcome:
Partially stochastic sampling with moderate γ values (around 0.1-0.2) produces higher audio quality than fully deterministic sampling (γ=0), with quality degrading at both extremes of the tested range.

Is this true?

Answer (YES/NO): NO